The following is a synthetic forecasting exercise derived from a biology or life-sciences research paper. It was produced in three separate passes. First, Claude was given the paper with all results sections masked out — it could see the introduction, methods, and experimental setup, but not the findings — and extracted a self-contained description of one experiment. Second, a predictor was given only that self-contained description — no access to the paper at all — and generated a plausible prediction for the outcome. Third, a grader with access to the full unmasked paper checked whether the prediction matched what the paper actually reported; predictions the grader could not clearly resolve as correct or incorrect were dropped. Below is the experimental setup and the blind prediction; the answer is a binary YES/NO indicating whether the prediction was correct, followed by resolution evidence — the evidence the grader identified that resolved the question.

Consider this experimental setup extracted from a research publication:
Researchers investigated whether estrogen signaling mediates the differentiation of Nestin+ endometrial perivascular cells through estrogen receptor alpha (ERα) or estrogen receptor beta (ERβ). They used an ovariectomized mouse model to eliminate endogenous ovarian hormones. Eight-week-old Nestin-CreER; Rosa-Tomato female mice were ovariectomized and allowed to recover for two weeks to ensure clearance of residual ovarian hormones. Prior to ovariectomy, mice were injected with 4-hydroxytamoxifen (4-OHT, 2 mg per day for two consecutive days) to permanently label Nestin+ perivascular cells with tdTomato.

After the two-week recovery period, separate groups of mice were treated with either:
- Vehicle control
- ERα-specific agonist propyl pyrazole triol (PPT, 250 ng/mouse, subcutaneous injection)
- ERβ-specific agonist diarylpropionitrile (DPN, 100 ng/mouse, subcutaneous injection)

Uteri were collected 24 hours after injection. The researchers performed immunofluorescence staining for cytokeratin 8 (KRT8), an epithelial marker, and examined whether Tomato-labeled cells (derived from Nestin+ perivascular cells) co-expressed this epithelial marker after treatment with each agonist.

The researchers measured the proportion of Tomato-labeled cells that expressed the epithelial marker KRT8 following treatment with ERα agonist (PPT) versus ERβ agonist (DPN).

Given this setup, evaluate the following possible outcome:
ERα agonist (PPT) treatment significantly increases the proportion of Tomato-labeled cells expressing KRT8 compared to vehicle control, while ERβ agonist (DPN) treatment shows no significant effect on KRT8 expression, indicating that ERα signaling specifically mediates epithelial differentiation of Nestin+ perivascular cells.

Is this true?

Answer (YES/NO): YES